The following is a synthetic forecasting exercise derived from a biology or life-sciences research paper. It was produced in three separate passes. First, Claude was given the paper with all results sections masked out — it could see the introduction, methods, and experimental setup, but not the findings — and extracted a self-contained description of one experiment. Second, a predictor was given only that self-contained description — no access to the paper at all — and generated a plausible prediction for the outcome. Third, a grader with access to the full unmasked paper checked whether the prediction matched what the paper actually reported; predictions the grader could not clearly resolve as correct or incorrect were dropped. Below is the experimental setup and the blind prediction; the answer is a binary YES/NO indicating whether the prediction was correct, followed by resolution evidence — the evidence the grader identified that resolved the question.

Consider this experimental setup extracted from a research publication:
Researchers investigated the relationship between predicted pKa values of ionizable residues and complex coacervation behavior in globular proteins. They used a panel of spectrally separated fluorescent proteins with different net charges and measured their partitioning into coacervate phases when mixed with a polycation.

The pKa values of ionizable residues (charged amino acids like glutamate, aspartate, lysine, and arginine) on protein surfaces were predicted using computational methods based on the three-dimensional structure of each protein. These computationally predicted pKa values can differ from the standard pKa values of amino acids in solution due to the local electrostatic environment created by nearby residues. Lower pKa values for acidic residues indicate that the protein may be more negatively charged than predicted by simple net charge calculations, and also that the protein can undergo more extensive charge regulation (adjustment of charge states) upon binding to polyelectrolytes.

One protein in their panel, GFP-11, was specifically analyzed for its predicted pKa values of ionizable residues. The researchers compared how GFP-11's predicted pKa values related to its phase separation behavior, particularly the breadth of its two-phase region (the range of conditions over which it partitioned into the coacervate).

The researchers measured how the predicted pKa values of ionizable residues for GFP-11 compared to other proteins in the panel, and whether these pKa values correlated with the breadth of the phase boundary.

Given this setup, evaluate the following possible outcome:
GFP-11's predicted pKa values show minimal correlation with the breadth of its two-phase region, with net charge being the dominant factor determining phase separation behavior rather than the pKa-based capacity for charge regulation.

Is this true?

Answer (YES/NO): NO